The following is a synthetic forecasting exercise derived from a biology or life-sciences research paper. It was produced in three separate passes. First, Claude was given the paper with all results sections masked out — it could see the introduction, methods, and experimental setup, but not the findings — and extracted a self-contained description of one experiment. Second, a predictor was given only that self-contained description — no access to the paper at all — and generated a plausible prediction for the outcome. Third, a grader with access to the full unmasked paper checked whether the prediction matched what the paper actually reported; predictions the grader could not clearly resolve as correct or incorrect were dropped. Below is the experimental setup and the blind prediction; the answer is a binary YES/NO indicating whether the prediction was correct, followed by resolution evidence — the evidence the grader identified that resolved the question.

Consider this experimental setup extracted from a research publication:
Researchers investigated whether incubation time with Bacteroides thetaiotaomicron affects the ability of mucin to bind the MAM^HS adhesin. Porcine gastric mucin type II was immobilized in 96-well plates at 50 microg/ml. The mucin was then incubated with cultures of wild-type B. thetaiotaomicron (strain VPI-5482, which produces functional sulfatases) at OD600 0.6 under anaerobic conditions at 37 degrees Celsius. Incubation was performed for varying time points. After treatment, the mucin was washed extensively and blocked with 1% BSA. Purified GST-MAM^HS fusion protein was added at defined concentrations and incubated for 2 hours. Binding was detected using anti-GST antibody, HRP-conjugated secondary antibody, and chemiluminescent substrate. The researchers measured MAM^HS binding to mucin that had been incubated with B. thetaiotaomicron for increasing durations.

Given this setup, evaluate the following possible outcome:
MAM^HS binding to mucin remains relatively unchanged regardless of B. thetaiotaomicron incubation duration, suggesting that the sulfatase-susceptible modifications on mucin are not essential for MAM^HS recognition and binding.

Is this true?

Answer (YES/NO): NO